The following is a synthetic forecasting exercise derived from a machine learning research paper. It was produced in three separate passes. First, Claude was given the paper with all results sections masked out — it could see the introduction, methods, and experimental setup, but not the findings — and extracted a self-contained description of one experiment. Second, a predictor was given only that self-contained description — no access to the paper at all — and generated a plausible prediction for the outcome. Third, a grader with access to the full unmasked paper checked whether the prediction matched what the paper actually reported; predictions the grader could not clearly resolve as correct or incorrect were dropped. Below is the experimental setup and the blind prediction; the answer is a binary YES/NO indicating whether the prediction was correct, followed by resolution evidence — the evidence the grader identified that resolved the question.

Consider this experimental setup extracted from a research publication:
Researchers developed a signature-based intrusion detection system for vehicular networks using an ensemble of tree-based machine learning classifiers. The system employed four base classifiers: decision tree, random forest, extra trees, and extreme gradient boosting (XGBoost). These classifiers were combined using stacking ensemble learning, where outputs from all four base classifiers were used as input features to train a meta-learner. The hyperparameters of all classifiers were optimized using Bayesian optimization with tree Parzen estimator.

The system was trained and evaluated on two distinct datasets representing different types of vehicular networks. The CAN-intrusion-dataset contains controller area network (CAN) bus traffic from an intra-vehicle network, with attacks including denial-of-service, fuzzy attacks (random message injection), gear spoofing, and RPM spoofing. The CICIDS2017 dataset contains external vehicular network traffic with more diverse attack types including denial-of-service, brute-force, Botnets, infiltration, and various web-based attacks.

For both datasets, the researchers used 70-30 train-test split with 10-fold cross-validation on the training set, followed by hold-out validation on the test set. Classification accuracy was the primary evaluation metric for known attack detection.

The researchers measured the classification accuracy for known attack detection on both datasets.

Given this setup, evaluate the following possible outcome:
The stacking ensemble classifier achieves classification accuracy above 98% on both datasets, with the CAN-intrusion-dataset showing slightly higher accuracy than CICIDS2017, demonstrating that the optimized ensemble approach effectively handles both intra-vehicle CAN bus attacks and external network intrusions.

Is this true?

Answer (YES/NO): YES